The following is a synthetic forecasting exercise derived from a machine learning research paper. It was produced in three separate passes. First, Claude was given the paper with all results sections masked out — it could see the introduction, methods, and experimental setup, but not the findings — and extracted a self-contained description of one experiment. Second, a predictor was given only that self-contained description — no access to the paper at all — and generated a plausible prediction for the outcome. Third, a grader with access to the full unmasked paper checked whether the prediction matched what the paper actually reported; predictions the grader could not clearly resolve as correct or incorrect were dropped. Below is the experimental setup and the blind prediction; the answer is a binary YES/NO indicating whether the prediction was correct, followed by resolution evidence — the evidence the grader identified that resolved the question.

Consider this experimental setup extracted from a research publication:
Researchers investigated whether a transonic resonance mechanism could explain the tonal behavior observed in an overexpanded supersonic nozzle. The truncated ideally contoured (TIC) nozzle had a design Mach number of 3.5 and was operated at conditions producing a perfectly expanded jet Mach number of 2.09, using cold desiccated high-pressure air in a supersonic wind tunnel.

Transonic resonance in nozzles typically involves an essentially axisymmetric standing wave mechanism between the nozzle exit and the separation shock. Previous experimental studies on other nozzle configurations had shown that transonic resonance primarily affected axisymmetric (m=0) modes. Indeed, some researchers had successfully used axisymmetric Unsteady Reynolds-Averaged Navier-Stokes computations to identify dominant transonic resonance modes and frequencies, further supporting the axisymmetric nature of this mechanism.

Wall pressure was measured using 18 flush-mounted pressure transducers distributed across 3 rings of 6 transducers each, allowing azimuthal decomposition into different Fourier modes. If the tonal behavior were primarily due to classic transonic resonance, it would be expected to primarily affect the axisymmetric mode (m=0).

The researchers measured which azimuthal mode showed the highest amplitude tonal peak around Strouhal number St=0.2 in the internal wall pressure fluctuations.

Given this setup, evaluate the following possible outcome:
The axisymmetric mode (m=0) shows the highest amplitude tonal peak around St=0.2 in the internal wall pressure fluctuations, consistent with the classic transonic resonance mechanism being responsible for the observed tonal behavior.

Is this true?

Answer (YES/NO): NO